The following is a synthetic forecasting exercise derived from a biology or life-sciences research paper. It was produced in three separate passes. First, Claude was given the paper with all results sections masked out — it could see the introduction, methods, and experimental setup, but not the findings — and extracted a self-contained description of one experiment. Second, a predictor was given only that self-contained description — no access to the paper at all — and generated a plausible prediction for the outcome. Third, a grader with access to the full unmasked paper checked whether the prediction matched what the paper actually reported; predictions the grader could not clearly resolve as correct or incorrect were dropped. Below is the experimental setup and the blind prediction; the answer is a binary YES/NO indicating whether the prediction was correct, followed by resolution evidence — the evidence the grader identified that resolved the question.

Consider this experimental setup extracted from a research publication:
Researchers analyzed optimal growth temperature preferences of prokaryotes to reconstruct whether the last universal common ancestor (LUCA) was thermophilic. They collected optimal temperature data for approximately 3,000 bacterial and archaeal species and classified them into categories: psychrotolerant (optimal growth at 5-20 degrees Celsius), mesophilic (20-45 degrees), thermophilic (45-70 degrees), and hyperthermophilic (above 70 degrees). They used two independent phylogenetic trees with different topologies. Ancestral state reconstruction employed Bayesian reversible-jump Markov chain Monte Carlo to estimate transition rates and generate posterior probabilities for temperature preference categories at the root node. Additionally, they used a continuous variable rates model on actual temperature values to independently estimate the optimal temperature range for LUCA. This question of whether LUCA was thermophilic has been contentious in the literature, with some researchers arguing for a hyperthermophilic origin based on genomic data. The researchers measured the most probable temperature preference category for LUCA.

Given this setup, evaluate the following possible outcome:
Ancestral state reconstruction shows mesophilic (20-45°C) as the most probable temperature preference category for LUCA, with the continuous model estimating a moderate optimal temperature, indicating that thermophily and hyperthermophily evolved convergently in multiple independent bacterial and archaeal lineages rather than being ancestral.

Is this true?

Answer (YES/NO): NO